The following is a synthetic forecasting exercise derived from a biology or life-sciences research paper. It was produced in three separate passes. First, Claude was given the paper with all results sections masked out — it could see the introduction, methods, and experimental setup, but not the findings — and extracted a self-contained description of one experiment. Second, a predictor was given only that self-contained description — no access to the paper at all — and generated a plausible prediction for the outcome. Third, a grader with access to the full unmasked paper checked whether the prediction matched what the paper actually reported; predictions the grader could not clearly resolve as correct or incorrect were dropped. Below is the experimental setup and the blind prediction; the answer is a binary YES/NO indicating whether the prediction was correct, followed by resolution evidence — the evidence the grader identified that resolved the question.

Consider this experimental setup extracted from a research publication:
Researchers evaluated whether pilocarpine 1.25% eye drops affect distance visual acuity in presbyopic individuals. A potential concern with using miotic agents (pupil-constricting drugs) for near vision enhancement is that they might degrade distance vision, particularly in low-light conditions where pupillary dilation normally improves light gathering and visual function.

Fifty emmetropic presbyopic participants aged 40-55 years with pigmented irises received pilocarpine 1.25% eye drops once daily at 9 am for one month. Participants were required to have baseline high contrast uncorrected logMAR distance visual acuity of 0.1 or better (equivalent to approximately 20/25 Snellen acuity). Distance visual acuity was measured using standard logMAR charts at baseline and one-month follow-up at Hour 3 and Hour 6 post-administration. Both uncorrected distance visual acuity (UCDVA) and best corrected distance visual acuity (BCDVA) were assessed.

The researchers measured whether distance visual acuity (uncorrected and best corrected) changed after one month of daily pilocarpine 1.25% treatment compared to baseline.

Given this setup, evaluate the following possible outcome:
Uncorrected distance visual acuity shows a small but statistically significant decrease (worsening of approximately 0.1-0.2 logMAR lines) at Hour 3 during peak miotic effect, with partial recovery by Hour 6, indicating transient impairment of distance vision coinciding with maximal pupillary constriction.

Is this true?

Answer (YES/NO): NO